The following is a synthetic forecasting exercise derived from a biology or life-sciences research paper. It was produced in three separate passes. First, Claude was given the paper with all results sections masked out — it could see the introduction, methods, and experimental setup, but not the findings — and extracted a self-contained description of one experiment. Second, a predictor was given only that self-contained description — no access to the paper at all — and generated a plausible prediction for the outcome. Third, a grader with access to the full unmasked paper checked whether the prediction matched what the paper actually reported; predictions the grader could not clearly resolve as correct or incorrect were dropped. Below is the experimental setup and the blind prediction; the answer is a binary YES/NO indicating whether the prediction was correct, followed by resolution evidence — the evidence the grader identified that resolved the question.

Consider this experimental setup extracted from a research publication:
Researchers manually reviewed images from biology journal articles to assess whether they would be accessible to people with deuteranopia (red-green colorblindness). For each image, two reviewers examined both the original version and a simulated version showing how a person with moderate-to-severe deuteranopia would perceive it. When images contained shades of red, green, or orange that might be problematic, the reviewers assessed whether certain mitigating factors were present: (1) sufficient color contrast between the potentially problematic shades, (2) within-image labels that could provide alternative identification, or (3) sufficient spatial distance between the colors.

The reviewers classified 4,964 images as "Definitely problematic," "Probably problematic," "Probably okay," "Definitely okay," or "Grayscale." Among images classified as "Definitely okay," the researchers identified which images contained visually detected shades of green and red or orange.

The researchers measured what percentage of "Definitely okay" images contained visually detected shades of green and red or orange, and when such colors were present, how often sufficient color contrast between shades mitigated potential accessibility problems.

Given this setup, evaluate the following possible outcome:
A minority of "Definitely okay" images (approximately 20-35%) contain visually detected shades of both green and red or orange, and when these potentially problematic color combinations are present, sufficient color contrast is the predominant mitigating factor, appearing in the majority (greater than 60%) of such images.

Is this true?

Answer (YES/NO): NO